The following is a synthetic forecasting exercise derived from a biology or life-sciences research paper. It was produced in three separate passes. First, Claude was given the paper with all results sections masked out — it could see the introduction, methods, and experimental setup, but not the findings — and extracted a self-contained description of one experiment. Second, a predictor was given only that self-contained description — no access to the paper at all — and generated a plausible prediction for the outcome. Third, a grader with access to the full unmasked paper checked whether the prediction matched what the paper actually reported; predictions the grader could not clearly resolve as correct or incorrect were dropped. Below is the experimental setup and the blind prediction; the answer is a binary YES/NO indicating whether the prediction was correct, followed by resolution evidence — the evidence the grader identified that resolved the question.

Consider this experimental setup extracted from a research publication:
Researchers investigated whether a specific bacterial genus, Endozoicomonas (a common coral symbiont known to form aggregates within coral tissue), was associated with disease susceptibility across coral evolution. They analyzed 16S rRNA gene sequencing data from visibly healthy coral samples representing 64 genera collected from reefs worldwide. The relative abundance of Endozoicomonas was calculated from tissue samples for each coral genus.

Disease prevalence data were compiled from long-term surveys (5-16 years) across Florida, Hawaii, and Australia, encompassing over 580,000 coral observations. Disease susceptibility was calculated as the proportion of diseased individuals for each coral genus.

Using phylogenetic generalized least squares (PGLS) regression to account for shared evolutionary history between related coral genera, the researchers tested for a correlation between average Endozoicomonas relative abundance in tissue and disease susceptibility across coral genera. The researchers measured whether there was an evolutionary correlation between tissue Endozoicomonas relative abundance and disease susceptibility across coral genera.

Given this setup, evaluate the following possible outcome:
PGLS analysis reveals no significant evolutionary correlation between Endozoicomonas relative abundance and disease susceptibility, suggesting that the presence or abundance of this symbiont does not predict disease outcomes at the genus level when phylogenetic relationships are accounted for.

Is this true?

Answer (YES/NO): NO